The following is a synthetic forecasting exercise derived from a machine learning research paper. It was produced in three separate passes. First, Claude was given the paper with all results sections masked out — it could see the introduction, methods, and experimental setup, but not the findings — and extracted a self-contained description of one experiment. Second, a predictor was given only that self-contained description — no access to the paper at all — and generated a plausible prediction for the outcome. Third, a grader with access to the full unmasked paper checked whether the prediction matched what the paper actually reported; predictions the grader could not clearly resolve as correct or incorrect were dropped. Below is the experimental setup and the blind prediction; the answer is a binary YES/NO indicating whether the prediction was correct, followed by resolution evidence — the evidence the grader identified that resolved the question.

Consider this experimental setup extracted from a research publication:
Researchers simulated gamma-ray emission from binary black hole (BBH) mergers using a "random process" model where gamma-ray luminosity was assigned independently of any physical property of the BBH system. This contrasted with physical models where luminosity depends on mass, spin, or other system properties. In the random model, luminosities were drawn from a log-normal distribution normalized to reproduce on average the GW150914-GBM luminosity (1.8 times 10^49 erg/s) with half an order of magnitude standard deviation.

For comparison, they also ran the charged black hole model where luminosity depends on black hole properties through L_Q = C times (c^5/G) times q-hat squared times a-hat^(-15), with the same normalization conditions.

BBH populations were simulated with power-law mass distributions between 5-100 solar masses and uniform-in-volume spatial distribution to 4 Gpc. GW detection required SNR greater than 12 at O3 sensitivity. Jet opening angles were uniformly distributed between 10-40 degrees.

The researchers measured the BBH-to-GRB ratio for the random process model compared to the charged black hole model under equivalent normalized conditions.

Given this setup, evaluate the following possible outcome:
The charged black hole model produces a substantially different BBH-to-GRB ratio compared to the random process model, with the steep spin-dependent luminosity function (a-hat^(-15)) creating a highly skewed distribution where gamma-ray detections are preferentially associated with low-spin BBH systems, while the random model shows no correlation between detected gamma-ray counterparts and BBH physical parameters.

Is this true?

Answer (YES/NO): NO